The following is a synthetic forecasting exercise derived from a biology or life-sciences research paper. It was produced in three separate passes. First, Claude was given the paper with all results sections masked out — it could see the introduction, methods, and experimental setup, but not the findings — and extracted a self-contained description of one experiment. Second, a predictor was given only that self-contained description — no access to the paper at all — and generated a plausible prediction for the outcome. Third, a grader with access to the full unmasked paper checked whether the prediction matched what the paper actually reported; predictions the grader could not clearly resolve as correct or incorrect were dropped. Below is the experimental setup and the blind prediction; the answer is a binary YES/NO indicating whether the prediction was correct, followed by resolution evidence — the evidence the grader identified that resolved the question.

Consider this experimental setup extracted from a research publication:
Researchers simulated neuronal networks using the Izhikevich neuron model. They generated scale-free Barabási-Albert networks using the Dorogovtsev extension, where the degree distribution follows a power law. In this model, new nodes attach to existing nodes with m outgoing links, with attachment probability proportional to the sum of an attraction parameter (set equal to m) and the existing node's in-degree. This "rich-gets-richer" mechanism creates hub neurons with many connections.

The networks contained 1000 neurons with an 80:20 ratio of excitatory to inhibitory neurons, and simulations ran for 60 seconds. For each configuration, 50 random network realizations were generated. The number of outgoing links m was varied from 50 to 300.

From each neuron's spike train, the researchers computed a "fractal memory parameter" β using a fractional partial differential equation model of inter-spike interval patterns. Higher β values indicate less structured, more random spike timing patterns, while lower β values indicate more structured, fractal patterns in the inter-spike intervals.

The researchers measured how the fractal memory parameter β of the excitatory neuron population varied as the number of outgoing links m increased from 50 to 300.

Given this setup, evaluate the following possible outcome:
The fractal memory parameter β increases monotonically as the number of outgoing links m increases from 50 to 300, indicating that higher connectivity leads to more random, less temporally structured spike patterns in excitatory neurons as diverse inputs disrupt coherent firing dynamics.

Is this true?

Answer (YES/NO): NO